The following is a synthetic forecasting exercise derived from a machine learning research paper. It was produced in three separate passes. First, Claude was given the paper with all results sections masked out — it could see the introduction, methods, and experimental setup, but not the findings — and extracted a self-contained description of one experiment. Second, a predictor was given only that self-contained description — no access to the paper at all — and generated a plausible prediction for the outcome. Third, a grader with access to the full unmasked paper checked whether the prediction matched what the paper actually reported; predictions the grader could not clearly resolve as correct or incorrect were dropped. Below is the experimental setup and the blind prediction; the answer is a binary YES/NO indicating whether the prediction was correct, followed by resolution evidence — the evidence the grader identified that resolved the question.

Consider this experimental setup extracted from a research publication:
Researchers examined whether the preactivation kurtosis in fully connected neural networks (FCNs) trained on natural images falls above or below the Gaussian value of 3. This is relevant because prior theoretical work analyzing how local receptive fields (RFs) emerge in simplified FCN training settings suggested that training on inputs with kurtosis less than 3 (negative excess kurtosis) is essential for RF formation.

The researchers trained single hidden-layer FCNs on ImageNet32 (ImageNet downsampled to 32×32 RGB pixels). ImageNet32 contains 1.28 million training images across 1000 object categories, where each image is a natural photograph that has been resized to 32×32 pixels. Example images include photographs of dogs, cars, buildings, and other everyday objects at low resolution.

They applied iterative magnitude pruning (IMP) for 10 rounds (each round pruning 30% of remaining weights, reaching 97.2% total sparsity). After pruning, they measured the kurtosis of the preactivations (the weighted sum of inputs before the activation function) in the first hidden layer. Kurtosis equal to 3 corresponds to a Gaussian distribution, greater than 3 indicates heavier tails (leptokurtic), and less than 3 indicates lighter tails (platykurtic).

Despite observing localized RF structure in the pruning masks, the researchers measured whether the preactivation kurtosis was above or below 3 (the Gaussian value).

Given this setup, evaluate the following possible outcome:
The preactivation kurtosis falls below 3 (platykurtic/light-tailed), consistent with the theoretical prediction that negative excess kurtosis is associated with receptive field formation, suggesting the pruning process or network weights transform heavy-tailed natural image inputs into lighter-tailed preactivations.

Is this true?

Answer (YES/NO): NO